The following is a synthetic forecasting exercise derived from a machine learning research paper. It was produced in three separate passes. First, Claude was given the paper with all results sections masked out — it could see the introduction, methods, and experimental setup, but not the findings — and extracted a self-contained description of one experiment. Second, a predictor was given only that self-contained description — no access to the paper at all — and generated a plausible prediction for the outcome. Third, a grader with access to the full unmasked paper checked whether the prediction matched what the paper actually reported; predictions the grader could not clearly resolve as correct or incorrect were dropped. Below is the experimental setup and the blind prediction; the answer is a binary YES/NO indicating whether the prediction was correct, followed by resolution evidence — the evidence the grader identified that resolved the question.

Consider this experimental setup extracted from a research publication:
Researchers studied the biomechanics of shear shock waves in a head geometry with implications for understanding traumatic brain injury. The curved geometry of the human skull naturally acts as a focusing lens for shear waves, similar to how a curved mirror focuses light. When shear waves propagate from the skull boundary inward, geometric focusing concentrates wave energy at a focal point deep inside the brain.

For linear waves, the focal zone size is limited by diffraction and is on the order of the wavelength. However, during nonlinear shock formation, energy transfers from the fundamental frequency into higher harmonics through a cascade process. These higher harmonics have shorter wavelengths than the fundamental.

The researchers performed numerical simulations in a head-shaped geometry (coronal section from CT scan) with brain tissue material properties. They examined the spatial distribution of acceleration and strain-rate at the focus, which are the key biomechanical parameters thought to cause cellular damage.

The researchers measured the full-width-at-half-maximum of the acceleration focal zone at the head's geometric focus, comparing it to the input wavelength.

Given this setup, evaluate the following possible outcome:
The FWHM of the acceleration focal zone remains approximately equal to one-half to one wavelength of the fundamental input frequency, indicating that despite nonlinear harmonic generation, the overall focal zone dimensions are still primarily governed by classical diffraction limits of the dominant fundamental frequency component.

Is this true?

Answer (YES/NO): NO